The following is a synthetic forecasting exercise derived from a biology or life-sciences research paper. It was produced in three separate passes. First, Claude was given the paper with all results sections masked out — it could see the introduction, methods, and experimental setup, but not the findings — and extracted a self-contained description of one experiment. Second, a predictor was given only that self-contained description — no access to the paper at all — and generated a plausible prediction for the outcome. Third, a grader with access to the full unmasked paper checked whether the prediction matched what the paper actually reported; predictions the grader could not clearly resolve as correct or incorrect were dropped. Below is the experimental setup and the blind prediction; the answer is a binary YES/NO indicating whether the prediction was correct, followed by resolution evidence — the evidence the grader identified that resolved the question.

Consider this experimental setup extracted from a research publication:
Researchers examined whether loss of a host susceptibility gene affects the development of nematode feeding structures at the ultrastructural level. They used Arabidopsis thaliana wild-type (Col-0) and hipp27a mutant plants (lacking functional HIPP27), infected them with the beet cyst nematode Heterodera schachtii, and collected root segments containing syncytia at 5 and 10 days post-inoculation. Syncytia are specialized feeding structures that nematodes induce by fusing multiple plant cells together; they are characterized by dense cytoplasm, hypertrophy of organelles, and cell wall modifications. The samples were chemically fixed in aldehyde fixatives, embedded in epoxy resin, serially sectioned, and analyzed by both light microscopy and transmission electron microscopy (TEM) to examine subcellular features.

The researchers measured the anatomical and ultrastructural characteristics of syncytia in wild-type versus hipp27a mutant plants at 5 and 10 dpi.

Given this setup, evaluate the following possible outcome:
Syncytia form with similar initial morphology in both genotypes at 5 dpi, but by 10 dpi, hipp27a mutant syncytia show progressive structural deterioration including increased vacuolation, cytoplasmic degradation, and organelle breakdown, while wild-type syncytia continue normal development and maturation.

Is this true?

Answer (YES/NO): NO